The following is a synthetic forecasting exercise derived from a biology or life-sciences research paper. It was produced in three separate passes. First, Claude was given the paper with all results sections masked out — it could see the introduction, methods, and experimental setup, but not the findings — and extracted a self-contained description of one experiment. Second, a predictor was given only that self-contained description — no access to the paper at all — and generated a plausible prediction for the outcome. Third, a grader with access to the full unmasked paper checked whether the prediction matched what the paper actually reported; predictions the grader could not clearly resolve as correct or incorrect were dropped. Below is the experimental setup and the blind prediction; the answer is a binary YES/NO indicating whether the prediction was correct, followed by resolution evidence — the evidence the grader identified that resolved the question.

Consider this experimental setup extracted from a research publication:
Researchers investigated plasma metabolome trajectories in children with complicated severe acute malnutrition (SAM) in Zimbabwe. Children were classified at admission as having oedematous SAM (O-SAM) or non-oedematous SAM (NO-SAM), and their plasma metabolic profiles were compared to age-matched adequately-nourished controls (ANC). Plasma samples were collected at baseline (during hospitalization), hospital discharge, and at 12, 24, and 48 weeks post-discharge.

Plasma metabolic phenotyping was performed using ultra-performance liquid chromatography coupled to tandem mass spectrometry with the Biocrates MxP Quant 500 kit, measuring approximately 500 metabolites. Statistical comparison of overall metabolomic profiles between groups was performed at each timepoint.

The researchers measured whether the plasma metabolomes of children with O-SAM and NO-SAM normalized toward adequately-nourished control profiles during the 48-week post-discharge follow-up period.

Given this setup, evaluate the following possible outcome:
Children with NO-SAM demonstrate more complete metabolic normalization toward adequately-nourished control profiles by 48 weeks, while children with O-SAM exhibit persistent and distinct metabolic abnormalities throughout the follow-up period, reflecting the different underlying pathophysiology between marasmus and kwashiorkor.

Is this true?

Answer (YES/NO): NO